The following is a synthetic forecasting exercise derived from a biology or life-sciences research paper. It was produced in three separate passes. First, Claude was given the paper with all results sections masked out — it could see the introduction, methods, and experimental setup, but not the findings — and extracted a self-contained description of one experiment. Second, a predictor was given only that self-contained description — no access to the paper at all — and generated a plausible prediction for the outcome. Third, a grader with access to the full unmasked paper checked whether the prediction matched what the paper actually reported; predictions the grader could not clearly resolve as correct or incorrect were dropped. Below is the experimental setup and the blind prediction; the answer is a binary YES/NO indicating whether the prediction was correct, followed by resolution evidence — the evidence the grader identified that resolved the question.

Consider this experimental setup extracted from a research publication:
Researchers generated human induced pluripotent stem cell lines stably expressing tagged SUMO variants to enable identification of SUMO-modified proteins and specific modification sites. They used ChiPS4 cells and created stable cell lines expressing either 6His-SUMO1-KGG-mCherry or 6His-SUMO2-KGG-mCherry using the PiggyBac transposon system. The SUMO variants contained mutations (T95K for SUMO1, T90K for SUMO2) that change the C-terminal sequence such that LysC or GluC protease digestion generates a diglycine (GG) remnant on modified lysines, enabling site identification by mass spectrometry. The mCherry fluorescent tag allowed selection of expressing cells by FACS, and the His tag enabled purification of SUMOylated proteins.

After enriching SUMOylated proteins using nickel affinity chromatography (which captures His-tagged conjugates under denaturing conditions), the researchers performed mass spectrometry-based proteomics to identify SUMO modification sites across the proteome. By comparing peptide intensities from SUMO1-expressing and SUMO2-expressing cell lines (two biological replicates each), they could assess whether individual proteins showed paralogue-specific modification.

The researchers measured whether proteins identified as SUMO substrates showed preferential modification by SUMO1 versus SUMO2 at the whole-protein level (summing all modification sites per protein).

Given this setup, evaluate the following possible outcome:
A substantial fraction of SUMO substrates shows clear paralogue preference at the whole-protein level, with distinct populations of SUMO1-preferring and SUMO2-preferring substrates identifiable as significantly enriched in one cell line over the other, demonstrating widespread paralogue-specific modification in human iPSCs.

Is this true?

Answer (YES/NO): NO